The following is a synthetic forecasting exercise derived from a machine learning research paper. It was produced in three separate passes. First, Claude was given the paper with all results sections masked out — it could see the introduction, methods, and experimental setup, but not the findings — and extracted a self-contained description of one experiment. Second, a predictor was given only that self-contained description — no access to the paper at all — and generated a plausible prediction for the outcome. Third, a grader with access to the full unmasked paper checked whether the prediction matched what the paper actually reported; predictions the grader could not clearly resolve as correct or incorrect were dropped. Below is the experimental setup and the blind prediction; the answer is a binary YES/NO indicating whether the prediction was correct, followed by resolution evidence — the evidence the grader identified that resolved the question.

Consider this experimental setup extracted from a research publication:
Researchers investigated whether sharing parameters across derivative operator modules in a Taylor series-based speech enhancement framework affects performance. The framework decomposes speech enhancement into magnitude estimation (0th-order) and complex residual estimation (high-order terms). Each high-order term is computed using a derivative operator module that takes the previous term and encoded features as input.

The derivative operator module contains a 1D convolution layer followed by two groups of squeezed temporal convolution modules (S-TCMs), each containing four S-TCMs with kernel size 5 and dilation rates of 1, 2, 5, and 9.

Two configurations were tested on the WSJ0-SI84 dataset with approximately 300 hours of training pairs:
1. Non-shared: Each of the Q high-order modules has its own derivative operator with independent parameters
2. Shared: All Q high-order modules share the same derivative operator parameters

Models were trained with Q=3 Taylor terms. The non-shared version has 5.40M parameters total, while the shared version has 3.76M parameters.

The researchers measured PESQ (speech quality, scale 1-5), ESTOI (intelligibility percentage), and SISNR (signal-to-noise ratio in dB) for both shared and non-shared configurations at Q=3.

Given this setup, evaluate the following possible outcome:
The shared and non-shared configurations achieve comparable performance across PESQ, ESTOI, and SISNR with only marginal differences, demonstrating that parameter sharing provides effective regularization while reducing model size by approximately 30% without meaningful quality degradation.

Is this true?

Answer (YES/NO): NO